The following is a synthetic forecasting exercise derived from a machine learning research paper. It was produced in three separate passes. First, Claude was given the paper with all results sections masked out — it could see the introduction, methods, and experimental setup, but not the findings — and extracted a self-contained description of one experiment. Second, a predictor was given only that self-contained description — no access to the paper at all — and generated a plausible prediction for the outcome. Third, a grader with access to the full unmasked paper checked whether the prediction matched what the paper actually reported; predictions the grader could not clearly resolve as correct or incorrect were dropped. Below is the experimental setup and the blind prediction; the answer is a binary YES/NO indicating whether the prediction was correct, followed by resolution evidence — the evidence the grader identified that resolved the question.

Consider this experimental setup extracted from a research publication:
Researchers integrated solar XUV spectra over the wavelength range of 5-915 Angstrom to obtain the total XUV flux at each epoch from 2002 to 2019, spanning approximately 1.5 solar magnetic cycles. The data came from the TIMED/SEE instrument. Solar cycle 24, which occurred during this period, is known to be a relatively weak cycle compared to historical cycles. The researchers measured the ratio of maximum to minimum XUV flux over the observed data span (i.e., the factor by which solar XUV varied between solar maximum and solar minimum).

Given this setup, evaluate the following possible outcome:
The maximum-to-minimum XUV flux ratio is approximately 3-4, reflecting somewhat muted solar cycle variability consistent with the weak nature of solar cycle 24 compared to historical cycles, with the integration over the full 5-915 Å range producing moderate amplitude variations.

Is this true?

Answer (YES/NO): NO